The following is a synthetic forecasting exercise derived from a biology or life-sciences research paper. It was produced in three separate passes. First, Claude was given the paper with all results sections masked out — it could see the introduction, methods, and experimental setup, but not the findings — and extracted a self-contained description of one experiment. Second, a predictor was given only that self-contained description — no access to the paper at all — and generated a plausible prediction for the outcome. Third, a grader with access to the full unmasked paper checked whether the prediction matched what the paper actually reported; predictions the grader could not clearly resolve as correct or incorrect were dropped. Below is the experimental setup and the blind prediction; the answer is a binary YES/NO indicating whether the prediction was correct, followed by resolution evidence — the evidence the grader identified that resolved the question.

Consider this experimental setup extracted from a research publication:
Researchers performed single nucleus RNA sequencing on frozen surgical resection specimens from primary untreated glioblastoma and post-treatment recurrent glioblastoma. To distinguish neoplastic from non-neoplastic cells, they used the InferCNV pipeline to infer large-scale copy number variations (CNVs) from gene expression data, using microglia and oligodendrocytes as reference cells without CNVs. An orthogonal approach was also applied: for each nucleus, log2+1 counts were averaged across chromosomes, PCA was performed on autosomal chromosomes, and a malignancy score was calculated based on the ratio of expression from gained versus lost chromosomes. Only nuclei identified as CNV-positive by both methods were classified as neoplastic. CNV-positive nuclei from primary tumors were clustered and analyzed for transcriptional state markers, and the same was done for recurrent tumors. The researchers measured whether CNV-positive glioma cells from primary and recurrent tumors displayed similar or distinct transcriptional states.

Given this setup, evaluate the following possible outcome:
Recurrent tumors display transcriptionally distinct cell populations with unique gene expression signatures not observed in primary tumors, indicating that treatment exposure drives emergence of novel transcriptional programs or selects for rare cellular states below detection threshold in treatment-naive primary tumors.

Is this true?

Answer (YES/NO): NO